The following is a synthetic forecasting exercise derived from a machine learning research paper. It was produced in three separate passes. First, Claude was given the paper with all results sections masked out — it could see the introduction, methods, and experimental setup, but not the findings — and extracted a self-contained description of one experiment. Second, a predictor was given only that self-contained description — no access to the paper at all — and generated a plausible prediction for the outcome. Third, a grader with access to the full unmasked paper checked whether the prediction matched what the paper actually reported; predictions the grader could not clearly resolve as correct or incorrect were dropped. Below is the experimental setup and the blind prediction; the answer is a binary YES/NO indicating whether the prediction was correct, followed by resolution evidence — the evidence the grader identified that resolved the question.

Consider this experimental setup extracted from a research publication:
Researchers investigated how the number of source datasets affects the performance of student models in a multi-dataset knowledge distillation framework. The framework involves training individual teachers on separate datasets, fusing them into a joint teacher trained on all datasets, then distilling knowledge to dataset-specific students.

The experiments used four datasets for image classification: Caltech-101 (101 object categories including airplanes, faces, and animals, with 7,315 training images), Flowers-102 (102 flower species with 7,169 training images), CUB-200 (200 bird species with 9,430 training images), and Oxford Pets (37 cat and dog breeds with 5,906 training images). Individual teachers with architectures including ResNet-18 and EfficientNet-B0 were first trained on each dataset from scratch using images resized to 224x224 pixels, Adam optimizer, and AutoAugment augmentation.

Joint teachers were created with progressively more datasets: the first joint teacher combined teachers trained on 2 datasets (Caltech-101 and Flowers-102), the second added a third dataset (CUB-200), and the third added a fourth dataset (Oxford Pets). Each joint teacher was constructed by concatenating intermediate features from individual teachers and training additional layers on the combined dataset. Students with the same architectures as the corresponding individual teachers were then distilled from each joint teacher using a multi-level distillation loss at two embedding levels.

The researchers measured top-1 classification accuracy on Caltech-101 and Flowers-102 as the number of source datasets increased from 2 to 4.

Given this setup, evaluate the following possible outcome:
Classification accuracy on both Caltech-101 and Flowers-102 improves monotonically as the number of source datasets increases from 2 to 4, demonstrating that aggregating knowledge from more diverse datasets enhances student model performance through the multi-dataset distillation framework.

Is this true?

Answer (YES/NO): NO